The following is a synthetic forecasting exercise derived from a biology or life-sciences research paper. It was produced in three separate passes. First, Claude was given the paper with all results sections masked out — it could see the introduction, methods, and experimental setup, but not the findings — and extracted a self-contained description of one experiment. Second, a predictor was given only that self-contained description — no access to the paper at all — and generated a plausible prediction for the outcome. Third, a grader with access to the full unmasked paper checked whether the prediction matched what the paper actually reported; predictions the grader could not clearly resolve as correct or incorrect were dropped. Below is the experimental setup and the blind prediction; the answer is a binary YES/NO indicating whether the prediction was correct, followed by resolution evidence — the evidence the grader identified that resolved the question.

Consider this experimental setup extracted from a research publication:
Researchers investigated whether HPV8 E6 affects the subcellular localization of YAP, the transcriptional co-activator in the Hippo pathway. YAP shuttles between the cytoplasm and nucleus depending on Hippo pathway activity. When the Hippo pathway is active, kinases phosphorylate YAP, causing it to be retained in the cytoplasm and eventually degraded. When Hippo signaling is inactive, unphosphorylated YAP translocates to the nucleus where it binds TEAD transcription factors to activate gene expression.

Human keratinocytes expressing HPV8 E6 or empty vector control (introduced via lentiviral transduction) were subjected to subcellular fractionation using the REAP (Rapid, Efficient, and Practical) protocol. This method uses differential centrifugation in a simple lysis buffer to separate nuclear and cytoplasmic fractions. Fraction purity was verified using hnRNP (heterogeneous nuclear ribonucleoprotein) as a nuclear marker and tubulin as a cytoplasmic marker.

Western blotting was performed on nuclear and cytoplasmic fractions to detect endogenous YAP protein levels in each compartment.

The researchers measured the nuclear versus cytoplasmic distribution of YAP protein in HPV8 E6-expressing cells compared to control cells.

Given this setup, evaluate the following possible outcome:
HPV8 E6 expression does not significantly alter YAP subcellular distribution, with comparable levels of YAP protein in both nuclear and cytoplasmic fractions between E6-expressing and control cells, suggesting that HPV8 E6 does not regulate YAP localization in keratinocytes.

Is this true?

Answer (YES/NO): YES